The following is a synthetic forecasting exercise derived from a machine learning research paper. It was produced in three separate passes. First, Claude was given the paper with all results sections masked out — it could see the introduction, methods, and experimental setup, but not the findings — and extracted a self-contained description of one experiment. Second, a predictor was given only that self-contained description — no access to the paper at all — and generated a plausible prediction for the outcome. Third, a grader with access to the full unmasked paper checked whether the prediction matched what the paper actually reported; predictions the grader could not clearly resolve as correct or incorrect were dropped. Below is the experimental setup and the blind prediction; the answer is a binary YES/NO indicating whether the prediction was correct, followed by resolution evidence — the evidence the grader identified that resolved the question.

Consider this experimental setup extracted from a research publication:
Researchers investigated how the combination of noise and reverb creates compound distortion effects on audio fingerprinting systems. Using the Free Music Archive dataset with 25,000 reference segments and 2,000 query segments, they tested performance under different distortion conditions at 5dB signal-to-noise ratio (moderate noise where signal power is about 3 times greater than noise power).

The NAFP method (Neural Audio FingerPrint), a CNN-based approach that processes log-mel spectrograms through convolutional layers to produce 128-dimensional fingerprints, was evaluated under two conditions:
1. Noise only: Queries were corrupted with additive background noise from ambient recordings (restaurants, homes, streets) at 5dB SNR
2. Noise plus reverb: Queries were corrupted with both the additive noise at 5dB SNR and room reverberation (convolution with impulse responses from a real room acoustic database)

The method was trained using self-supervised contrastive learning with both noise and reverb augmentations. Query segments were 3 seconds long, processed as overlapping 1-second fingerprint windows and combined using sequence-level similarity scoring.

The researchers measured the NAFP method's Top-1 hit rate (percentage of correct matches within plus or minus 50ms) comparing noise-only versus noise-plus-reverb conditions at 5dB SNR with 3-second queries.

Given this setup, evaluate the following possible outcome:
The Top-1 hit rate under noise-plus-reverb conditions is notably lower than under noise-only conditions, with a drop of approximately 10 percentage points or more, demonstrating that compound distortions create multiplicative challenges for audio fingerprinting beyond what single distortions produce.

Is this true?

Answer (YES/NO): YES